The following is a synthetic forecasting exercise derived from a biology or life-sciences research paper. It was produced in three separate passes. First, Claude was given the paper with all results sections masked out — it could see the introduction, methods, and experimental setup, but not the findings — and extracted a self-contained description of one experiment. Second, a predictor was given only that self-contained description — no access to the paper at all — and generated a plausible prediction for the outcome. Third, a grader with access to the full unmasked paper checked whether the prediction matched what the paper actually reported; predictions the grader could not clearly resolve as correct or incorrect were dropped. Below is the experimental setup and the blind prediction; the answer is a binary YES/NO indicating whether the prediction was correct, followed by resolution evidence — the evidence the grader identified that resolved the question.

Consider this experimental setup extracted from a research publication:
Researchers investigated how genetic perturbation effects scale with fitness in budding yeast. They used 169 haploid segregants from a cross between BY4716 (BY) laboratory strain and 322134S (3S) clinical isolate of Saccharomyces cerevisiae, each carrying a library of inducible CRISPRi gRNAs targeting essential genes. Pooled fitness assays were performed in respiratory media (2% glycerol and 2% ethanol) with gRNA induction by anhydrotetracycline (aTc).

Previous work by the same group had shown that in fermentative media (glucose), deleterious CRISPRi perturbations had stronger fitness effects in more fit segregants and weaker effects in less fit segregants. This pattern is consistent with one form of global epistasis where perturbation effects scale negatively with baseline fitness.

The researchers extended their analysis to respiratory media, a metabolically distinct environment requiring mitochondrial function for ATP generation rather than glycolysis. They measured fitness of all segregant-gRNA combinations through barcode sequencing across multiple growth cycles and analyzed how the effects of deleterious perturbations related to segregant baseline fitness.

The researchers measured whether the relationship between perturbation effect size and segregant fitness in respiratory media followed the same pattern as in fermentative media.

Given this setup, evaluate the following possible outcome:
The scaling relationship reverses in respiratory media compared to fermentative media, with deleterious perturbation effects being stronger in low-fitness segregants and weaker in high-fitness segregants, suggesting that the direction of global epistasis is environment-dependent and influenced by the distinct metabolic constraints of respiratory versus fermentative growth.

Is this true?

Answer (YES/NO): NO